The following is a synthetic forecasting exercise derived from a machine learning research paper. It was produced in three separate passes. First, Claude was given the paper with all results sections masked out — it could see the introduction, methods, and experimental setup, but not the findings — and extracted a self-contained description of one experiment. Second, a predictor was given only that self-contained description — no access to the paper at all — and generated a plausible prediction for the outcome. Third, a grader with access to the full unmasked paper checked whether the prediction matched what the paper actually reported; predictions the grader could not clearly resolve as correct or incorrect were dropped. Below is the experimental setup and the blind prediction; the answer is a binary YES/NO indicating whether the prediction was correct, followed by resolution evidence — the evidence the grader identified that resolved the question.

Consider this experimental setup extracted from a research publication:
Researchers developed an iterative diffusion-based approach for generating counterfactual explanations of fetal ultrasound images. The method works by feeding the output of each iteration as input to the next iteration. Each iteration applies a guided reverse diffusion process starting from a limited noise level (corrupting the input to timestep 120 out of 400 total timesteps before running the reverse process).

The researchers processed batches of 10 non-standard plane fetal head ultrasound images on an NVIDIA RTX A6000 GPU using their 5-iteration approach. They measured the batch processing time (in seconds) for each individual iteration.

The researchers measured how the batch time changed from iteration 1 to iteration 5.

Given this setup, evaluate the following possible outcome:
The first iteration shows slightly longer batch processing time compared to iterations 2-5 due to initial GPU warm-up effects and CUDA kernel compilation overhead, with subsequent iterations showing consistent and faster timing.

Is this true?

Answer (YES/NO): NO